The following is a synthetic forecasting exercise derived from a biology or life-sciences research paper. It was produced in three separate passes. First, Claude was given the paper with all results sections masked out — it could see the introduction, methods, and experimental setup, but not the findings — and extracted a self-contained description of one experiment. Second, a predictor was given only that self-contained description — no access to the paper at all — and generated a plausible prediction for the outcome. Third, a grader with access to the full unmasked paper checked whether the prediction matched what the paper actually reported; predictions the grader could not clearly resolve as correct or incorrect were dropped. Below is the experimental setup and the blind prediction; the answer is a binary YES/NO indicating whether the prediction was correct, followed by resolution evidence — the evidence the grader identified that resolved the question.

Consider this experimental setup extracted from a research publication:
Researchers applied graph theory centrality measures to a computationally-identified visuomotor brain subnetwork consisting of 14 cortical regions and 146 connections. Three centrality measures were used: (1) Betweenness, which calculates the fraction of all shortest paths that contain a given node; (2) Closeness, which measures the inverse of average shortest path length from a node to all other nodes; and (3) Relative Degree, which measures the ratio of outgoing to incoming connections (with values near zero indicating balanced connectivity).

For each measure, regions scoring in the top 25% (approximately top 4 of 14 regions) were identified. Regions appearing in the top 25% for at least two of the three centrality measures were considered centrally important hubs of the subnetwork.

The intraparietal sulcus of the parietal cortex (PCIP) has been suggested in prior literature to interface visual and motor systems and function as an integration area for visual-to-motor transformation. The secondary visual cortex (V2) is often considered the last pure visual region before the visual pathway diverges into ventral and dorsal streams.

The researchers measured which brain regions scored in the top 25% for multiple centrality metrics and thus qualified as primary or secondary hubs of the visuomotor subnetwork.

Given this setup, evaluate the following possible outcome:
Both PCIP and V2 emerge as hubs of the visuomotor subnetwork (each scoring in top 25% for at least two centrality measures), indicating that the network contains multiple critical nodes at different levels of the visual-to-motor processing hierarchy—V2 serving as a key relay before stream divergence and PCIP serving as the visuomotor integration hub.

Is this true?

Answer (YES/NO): YES